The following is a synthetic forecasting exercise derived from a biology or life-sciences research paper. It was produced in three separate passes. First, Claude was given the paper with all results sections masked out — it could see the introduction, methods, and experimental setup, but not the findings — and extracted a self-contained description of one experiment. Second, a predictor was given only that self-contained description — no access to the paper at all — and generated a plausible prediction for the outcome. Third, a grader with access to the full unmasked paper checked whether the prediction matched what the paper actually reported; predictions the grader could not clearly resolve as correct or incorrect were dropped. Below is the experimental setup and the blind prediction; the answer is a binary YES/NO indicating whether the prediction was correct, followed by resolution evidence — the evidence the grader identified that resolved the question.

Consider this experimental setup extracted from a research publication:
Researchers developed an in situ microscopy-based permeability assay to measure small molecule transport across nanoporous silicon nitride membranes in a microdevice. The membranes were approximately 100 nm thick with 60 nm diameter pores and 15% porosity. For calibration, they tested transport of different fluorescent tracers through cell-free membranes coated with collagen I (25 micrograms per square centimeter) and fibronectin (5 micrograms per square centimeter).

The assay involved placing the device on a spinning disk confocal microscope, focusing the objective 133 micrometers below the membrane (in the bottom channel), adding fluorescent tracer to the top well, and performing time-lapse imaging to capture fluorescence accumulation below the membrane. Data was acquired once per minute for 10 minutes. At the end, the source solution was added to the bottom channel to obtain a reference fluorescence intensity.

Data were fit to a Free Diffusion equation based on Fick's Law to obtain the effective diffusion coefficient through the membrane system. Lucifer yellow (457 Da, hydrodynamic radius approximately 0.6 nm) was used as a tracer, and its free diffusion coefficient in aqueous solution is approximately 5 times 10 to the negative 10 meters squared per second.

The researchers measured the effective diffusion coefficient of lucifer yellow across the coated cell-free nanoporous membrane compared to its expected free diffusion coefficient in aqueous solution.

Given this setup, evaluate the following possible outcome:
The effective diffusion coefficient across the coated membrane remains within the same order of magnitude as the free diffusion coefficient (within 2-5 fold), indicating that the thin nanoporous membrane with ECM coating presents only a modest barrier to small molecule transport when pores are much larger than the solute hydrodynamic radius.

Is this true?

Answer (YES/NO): YES